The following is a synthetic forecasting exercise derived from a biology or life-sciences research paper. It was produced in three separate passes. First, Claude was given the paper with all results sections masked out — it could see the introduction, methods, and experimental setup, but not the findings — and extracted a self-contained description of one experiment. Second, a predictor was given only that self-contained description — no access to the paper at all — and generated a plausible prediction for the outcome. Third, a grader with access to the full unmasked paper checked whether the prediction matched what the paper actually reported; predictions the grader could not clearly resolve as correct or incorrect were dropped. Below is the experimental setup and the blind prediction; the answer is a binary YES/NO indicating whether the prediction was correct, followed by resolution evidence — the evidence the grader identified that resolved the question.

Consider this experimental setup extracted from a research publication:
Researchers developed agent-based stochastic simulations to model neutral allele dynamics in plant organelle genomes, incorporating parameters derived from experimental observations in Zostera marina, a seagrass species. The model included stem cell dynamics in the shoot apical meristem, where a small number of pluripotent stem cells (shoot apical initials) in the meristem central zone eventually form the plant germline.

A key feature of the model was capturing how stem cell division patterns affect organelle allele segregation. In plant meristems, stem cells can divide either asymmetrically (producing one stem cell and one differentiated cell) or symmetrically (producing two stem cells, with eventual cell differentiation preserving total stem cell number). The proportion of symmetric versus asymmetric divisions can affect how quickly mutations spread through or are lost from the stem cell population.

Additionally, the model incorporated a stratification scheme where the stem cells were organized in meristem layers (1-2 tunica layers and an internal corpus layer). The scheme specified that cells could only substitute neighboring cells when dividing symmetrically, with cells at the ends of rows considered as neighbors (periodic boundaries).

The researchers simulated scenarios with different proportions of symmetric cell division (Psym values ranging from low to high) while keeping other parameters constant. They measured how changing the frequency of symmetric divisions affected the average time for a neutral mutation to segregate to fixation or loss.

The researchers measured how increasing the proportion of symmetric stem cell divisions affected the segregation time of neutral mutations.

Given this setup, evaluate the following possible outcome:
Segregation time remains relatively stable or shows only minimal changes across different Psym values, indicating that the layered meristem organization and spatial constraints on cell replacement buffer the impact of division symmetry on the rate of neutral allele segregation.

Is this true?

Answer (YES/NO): NO